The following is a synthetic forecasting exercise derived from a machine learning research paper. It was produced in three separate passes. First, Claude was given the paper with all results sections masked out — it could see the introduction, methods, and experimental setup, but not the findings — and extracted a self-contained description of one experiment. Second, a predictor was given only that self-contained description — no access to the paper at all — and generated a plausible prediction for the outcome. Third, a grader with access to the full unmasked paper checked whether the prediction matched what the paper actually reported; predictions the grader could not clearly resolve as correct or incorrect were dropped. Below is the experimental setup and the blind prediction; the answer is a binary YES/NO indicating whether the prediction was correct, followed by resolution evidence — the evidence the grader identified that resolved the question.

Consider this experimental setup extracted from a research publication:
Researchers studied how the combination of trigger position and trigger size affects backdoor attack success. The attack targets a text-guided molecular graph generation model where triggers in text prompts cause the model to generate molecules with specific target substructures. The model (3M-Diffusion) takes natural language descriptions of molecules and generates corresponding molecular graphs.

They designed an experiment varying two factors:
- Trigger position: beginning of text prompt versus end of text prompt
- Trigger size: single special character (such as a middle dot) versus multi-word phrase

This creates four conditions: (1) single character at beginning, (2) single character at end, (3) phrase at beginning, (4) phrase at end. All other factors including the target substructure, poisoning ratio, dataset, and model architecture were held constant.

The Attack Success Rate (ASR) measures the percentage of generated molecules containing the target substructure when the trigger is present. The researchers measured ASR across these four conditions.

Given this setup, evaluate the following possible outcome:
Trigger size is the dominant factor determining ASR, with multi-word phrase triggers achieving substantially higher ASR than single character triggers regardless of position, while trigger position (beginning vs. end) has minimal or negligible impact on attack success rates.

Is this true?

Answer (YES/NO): NO